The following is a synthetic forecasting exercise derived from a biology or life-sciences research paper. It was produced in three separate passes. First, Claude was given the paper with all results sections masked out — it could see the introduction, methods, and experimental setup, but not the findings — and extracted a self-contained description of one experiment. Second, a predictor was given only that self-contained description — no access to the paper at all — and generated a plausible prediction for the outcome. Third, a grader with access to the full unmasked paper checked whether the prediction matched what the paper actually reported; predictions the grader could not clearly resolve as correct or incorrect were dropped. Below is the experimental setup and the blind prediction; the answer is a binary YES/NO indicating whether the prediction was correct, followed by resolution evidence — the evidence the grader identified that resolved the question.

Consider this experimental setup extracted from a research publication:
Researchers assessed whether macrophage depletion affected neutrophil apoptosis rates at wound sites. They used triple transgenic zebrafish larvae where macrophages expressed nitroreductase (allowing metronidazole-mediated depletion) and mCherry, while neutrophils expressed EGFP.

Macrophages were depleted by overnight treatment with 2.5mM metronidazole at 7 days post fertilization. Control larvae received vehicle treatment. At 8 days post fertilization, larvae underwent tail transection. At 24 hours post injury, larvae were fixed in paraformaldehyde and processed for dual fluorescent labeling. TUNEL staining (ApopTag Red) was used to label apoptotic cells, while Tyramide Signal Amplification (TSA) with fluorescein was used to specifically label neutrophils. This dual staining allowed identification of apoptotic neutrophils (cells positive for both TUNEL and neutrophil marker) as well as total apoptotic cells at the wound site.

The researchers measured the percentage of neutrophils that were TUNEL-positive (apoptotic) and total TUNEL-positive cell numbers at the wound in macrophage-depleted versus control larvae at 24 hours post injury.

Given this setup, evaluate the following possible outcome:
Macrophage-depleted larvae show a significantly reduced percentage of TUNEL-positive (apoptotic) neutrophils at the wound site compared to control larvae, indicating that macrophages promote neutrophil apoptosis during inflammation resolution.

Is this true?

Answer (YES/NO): NO